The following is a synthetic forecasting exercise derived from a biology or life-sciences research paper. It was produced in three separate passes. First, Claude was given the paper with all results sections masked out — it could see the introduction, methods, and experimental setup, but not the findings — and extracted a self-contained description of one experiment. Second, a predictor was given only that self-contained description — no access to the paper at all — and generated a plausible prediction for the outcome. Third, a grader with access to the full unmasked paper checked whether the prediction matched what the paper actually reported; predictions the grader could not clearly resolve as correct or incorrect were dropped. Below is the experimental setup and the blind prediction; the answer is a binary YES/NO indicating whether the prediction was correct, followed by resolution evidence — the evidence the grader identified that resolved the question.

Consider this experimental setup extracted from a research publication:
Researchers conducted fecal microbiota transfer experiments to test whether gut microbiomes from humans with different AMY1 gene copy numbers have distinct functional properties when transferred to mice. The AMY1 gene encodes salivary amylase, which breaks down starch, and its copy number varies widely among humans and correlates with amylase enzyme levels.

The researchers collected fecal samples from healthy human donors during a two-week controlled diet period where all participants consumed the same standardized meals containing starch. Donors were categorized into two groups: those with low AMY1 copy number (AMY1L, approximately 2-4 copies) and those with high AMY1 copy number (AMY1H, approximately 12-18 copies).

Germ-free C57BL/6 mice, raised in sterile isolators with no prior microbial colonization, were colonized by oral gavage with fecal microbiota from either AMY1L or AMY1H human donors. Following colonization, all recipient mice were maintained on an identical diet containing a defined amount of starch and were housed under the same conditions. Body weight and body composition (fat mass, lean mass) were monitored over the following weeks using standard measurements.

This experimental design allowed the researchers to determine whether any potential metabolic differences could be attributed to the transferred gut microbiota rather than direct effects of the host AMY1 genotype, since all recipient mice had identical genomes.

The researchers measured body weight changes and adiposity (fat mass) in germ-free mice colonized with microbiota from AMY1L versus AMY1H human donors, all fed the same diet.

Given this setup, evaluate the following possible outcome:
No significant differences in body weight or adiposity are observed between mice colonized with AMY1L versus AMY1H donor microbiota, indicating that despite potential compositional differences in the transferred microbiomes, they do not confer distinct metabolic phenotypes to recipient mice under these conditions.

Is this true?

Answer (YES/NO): NO